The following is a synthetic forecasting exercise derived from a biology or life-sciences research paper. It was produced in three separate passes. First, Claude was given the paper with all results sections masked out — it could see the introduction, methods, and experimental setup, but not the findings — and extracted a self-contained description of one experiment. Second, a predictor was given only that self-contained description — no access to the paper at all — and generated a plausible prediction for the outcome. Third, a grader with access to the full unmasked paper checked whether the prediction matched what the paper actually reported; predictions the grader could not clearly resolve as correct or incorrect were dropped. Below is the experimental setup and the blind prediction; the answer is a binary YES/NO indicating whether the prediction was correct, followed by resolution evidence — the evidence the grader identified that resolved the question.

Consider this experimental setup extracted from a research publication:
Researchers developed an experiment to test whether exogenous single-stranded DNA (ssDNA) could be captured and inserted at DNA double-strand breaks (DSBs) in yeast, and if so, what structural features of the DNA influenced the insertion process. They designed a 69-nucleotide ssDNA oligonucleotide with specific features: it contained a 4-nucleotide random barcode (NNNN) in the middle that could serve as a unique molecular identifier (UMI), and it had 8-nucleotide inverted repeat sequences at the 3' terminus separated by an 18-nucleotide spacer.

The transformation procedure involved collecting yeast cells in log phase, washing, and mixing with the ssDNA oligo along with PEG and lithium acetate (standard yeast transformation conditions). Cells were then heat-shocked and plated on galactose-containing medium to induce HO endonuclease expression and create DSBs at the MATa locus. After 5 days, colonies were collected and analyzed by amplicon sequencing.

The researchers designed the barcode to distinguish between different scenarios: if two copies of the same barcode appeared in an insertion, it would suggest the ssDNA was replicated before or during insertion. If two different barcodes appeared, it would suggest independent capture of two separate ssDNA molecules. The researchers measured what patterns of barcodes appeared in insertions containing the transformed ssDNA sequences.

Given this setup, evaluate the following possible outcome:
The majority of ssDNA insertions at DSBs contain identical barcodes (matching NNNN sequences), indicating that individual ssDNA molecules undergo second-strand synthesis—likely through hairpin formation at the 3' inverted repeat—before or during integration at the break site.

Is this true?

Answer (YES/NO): NO